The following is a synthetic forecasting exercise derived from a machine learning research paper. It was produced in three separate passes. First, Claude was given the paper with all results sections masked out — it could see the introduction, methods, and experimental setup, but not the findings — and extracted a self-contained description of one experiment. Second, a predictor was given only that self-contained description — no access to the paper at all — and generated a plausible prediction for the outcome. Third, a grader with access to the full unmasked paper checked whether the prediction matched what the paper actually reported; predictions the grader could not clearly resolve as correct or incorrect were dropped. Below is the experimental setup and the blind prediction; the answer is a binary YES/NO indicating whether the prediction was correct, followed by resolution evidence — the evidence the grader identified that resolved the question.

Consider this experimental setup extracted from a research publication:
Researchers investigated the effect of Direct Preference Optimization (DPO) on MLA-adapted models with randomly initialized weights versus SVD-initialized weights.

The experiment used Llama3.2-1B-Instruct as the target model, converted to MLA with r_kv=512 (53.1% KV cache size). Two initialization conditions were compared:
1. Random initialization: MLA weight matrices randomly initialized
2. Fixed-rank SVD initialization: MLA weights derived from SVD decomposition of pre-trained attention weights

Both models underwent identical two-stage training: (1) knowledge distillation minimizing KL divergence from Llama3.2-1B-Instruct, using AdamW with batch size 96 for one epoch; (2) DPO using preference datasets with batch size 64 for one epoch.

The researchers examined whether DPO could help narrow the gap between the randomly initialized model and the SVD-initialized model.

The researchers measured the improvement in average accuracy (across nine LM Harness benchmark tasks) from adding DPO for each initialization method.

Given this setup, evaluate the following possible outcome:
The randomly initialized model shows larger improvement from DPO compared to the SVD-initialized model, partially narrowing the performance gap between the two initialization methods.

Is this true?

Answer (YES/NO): YES